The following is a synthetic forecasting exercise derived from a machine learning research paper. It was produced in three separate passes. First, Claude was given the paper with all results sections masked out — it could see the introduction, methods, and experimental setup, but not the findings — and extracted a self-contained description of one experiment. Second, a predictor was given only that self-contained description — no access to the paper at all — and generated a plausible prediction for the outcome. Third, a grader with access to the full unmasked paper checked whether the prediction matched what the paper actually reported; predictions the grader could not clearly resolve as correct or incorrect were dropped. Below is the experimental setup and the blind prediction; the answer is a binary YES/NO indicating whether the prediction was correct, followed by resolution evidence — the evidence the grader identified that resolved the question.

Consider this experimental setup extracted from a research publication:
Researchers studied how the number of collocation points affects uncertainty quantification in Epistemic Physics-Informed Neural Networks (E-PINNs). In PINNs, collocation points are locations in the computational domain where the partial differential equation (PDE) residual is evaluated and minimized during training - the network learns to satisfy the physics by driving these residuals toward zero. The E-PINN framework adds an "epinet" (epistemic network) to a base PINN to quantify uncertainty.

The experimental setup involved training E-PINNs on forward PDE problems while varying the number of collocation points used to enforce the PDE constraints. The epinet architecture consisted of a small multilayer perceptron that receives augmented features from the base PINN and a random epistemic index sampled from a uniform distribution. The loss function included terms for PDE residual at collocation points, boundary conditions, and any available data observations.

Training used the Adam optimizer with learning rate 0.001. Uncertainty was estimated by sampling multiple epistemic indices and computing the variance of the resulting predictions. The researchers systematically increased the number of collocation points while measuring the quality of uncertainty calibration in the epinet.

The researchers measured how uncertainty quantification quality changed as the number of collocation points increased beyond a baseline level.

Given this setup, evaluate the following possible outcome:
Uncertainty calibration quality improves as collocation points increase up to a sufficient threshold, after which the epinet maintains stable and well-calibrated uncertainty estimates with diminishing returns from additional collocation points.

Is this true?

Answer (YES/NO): YES